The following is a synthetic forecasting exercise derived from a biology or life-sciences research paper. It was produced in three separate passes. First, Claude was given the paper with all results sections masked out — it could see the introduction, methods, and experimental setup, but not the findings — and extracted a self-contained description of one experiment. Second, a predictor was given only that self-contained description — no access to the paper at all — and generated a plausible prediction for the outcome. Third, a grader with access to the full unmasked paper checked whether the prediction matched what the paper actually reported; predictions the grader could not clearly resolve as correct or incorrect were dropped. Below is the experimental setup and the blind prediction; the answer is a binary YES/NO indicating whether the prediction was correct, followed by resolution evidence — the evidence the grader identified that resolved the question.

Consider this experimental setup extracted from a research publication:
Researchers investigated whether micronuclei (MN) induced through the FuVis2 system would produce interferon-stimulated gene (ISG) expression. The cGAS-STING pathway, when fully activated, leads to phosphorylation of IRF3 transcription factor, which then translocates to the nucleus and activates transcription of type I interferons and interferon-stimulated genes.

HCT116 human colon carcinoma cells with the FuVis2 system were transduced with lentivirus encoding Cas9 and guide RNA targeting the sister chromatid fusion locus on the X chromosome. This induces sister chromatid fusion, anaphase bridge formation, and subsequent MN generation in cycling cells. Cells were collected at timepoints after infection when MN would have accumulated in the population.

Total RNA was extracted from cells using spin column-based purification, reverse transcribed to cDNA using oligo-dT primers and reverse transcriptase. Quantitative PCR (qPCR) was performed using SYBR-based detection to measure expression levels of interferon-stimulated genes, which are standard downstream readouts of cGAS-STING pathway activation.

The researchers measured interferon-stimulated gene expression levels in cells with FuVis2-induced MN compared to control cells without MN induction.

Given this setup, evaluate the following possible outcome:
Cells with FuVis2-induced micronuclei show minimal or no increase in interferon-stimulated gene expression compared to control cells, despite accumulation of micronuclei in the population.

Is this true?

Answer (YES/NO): YES